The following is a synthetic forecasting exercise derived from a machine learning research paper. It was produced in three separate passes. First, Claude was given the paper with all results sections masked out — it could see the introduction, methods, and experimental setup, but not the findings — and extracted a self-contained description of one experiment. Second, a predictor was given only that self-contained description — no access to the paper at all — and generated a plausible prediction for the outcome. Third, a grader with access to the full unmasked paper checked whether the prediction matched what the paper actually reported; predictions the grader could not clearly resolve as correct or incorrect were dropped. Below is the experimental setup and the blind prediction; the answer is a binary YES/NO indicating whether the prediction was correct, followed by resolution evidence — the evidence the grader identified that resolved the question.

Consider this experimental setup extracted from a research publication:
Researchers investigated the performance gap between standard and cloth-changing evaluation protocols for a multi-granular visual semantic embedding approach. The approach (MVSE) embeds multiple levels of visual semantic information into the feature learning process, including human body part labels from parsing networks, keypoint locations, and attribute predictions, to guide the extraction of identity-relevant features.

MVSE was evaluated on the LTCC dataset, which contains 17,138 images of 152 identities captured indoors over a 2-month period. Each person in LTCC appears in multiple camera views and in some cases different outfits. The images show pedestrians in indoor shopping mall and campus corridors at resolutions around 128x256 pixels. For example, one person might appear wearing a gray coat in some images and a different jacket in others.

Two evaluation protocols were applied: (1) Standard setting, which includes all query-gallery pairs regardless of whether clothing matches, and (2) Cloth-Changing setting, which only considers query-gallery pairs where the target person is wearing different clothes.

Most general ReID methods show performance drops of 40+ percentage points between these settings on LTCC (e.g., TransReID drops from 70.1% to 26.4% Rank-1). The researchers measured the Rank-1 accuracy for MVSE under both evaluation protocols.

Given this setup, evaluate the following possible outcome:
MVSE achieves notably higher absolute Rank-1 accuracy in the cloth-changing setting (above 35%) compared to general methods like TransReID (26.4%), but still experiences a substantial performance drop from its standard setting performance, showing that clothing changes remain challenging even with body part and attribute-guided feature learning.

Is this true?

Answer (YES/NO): NO